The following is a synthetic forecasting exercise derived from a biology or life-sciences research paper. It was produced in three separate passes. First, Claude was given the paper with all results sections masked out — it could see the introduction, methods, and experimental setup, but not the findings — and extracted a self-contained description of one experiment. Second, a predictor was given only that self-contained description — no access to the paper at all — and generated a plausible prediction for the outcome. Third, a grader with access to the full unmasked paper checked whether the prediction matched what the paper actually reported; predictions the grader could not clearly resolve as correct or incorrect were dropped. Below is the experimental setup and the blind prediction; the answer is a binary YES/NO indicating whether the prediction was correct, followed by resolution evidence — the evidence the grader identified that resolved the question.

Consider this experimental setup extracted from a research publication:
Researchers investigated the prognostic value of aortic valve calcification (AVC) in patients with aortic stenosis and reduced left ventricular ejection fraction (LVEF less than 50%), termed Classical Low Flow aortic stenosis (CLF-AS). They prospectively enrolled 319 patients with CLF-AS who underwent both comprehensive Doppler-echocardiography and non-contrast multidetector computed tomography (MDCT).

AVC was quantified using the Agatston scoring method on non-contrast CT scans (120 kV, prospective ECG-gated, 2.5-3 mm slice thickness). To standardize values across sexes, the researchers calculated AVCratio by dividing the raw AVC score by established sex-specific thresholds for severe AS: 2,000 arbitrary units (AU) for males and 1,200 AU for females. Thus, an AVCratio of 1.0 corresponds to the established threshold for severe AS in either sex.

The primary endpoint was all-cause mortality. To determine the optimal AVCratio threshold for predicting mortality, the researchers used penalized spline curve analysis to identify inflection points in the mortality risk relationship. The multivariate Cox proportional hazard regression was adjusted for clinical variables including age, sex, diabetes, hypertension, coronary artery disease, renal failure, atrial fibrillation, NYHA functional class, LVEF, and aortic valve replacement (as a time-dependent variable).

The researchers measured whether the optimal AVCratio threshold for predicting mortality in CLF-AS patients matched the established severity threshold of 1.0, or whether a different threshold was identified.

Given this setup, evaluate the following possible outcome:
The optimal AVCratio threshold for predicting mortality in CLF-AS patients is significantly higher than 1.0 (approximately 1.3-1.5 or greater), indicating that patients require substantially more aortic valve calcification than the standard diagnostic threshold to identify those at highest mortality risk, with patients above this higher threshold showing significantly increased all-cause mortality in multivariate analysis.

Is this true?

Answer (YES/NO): NO